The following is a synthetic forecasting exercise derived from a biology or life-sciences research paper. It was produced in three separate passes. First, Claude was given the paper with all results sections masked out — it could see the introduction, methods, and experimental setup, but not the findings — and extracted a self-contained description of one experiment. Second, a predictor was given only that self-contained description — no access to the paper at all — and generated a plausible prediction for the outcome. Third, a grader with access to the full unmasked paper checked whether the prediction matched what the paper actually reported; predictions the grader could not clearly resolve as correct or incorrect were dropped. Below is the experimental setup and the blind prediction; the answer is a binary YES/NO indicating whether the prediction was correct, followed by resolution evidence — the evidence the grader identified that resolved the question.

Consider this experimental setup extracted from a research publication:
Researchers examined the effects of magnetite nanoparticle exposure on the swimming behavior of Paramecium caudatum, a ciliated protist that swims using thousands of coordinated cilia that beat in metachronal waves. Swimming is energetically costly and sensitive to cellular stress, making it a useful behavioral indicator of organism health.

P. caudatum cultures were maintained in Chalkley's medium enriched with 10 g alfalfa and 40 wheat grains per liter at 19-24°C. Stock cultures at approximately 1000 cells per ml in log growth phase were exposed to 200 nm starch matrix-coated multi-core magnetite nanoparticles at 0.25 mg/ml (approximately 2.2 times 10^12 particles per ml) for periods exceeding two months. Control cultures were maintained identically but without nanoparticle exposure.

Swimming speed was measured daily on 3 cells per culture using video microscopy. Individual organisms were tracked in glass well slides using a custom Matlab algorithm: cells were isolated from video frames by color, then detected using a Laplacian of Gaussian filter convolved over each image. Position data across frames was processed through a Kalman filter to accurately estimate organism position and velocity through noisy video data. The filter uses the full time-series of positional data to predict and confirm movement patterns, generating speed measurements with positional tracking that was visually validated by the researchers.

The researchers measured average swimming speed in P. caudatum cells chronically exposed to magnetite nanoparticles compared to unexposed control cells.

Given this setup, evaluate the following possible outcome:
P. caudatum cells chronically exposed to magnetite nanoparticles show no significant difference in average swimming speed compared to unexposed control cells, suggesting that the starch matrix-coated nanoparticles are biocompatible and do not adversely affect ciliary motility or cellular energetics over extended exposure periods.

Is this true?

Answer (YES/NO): YES